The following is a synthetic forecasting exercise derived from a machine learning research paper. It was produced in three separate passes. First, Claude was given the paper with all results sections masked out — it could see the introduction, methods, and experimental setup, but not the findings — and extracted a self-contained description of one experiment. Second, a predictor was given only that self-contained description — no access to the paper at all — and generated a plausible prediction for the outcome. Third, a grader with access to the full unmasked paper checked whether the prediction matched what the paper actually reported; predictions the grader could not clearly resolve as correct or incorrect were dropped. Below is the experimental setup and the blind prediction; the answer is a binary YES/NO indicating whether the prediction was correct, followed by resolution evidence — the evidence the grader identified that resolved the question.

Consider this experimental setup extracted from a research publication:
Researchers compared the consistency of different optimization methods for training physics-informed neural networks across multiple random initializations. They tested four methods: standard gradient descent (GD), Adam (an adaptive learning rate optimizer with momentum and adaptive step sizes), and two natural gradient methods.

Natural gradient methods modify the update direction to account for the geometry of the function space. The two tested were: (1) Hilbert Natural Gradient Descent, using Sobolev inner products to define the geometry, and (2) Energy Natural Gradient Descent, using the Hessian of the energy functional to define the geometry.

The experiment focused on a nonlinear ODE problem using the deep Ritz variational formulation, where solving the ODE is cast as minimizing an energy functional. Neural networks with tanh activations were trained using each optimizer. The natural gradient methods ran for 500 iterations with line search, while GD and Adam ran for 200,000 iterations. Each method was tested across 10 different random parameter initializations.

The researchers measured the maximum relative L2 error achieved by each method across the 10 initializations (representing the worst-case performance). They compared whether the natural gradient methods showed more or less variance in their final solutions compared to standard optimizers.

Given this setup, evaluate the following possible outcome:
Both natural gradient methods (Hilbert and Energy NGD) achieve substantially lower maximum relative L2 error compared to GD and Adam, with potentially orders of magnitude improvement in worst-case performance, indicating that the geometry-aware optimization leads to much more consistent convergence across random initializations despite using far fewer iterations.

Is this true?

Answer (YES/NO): NO